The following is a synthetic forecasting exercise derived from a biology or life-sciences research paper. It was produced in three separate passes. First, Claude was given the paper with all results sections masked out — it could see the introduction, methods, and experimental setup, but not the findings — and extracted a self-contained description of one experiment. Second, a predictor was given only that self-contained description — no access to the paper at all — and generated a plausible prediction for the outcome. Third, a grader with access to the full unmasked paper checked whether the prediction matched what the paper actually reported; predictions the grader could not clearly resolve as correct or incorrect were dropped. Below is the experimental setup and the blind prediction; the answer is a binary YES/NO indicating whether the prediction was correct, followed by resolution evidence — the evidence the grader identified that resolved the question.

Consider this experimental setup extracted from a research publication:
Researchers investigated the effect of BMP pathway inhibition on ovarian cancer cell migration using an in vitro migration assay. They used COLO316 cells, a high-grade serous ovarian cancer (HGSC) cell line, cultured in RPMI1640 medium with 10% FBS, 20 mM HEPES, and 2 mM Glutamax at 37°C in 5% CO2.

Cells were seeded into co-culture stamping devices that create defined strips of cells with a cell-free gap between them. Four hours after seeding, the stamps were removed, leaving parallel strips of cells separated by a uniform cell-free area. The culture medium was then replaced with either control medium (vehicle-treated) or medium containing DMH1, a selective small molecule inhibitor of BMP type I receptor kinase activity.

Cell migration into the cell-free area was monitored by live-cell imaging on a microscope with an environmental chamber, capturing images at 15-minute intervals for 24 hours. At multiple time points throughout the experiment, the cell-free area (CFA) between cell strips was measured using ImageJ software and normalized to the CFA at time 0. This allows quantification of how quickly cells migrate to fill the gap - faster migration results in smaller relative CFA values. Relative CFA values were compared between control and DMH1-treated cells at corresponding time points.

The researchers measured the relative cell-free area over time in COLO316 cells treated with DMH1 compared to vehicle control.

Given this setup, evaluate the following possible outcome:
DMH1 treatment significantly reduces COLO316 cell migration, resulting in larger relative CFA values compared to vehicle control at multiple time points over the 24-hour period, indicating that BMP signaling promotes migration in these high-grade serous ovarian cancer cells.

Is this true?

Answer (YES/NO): YES